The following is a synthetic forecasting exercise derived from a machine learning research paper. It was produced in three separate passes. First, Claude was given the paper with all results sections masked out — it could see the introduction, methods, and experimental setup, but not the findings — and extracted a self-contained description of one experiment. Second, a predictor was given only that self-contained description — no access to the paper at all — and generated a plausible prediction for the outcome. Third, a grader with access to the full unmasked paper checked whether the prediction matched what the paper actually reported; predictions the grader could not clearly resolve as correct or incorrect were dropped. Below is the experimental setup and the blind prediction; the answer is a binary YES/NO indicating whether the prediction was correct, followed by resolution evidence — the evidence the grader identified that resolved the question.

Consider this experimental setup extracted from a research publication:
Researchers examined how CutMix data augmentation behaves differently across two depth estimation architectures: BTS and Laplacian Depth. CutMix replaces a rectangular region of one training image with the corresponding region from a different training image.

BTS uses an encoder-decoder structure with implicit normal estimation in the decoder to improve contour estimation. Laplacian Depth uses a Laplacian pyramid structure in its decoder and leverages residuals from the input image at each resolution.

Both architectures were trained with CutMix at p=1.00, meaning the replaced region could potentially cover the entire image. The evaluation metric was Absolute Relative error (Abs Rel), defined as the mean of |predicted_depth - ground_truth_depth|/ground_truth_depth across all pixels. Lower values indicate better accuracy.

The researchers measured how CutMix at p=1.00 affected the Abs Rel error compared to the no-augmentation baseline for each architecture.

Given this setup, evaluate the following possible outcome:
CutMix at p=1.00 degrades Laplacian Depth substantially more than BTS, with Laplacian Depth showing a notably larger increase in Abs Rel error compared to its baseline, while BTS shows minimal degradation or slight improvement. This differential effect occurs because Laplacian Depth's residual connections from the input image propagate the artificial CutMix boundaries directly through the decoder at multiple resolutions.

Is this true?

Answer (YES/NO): NO